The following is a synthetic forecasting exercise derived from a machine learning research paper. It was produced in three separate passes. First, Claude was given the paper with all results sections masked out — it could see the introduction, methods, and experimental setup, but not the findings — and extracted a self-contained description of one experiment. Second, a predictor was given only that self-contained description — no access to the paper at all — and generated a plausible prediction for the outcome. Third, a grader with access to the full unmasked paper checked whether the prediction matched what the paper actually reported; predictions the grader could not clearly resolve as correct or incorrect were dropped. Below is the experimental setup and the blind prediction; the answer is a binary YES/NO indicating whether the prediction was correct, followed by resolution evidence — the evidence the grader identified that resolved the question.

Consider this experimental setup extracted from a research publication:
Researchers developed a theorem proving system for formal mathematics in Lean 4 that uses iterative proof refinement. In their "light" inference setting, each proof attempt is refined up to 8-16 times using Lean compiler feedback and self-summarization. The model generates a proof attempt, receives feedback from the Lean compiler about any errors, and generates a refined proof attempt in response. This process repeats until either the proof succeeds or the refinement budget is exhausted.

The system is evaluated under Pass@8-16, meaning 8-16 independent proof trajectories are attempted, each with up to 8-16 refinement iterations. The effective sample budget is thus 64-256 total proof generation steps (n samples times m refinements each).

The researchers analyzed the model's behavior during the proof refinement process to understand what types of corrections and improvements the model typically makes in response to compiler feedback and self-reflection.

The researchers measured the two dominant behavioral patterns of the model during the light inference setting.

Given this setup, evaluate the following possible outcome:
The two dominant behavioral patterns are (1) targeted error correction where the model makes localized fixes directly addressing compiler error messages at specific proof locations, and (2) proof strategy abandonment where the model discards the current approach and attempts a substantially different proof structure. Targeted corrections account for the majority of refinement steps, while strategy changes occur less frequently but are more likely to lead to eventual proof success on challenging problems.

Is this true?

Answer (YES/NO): NO